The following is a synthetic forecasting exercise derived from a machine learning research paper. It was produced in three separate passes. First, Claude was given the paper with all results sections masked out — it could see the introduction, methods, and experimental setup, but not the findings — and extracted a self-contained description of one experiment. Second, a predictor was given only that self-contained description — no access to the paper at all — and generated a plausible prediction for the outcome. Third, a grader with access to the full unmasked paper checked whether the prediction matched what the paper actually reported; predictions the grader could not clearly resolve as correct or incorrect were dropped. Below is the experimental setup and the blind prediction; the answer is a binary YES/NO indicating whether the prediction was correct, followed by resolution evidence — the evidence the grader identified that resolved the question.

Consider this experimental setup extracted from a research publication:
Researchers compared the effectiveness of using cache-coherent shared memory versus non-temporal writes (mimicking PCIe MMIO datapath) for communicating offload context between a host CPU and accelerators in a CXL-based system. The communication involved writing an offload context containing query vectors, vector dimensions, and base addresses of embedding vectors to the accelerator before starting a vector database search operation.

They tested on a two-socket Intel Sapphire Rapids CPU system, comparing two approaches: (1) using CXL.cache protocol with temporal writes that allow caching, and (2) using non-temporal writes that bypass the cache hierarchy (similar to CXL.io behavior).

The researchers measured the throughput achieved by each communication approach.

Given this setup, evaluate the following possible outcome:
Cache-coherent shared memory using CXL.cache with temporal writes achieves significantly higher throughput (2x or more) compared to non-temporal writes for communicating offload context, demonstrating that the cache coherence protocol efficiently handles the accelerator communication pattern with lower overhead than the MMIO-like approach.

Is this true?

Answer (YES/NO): NO